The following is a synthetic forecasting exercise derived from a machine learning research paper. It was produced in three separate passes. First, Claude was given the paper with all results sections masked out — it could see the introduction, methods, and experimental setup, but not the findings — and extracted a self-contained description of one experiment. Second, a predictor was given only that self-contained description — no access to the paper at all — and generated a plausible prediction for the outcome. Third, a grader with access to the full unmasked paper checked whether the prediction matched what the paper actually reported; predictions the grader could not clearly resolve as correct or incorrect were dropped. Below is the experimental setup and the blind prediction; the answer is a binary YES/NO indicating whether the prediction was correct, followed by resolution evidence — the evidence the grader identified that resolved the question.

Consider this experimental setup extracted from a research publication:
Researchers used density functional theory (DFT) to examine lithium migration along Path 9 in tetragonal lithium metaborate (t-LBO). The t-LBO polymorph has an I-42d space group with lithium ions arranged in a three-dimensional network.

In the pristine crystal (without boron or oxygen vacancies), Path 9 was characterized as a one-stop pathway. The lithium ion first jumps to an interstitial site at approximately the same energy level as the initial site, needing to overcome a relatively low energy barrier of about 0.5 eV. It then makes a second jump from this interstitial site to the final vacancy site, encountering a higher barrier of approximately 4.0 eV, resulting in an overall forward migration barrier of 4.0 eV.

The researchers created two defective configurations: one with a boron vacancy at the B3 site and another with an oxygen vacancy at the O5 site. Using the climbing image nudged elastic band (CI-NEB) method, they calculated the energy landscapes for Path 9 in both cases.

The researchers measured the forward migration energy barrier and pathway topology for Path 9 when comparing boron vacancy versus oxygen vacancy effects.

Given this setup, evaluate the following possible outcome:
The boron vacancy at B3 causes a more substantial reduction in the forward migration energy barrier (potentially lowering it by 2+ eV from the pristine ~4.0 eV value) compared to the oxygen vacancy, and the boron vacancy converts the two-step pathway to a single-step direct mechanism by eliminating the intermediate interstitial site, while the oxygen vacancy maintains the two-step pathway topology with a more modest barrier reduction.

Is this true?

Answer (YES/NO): NO